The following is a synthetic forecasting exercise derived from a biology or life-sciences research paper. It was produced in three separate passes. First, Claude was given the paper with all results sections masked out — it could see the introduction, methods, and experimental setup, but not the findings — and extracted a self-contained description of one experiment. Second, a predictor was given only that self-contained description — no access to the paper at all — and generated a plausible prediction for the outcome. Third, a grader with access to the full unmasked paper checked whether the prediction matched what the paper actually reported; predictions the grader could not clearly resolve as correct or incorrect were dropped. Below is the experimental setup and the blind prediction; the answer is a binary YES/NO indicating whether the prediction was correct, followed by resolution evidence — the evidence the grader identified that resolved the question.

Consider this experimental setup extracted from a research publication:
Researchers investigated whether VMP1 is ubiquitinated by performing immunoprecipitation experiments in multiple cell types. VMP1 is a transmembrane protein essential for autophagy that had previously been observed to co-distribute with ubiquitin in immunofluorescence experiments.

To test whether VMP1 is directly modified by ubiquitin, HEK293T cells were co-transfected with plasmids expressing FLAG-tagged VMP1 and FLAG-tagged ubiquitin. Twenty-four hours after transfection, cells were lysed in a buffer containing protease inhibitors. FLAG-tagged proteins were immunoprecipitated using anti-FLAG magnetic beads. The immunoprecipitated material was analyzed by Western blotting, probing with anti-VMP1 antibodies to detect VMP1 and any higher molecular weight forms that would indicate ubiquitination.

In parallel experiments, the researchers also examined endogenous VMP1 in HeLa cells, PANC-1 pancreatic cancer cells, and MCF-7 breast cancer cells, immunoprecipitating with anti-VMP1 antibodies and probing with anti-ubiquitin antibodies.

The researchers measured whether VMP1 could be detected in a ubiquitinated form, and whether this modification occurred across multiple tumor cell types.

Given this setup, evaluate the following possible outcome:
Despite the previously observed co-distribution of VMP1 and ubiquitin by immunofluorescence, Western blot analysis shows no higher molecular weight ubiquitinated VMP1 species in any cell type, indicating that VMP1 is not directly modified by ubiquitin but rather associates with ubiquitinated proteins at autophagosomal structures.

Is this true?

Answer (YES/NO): NO